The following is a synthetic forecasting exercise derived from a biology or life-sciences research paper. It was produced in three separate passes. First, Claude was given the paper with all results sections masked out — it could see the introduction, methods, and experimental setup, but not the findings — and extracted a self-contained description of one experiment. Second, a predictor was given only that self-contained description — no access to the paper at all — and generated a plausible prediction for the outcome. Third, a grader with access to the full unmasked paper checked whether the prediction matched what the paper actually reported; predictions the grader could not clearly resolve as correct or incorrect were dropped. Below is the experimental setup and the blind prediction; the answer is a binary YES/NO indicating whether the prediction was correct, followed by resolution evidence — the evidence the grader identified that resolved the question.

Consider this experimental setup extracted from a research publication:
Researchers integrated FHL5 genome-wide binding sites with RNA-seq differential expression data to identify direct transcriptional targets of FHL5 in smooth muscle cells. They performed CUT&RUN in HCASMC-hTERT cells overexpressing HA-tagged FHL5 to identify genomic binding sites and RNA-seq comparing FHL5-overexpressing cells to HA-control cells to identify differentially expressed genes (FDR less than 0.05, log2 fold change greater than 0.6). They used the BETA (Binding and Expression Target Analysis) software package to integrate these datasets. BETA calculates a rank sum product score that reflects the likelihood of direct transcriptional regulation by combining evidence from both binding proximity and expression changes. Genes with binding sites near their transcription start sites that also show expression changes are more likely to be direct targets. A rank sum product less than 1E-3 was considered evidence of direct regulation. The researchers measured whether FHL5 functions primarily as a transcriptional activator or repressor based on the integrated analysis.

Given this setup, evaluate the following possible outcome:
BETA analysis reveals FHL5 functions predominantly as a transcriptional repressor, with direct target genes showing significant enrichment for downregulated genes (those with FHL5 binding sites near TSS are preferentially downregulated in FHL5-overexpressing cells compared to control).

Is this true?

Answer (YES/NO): NO